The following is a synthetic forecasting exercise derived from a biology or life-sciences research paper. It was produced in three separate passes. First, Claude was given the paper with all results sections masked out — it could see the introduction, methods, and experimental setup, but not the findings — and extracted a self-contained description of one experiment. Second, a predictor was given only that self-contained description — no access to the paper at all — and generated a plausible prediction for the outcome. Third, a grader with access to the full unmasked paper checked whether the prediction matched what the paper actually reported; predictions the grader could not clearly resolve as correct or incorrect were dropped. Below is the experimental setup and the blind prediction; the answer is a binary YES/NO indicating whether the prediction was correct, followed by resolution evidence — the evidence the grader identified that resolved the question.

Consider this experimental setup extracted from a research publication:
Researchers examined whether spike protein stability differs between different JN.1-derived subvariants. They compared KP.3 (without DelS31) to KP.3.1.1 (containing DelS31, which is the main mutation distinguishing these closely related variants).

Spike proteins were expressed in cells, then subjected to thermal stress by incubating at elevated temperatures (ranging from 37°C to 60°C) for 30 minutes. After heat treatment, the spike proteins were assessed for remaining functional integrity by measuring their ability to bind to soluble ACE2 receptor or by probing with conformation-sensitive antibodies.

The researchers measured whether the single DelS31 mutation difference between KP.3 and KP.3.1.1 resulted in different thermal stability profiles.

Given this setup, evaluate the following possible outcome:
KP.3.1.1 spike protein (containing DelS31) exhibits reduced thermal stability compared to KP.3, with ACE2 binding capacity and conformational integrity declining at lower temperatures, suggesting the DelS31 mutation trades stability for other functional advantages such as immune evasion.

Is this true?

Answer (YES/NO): NO